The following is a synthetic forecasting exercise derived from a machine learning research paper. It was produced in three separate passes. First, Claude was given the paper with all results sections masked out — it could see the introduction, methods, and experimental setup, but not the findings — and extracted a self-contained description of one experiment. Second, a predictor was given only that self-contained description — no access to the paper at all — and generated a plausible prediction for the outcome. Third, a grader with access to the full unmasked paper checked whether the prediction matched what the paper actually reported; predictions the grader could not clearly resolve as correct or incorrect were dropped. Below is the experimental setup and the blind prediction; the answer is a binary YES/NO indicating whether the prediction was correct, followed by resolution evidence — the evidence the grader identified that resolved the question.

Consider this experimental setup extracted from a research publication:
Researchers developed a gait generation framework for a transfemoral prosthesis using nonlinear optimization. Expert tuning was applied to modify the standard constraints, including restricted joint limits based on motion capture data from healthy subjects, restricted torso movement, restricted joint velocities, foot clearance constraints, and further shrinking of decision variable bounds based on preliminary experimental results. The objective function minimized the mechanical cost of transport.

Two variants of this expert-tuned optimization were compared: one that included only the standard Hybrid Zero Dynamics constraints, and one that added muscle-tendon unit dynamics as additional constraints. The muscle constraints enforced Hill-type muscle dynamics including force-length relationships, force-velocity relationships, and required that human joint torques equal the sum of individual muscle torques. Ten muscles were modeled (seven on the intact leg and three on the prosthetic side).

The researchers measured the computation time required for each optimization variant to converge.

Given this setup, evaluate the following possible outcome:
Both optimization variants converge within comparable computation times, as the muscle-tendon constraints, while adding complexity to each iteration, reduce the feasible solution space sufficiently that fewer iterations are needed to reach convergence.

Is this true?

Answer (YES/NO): NO